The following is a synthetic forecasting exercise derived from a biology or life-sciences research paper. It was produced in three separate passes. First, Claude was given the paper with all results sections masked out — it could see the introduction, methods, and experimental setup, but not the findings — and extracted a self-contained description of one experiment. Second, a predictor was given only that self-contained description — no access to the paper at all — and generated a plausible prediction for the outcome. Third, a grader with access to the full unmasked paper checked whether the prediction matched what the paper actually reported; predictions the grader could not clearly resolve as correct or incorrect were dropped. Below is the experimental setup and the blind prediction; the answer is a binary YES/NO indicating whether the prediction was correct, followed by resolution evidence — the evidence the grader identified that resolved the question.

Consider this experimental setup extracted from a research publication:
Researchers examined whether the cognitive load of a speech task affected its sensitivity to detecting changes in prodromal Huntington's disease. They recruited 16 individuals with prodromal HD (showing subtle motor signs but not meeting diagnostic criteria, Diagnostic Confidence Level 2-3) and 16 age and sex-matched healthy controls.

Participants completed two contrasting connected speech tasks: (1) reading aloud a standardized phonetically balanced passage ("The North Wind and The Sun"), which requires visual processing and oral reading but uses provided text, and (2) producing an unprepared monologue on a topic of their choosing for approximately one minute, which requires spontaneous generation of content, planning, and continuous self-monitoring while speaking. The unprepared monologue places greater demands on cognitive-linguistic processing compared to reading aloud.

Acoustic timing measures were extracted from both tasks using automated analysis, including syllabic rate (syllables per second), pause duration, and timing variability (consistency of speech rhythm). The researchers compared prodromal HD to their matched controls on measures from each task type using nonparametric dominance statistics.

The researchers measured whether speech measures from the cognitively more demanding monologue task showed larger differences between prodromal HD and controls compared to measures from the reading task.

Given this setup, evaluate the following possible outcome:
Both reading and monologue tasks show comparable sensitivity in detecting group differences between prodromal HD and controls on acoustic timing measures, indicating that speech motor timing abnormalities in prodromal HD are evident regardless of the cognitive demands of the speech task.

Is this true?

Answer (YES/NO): NO